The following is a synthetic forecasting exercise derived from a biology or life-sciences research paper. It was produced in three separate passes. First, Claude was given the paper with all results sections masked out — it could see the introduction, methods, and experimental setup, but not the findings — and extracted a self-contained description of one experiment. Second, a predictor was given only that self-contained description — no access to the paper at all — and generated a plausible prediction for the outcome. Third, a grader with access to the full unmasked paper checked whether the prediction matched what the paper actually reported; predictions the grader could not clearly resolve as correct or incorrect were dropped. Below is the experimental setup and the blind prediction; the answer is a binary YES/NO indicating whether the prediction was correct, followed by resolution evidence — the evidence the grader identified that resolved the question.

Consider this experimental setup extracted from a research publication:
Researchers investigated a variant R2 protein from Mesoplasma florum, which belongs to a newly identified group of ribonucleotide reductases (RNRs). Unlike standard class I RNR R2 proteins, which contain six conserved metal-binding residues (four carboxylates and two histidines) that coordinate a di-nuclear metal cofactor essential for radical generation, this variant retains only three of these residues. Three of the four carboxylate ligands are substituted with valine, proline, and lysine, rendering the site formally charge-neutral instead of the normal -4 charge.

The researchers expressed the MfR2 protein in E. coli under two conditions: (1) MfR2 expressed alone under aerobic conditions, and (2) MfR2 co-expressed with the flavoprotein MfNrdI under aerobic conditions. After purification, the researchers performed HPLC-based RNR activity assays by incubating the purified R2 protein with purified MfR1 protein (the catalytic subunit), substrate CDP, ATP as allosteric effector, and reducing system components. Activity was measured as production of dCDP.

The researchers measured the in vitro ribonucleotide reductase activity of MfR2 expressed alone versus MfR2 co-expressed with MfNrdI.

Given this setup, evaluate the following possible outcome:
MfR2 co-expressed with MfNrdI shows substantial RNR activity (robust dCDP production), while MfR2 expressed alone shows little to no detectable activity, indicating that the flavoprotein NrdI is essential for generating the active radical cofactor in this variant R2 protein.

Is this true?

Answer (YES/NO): YES